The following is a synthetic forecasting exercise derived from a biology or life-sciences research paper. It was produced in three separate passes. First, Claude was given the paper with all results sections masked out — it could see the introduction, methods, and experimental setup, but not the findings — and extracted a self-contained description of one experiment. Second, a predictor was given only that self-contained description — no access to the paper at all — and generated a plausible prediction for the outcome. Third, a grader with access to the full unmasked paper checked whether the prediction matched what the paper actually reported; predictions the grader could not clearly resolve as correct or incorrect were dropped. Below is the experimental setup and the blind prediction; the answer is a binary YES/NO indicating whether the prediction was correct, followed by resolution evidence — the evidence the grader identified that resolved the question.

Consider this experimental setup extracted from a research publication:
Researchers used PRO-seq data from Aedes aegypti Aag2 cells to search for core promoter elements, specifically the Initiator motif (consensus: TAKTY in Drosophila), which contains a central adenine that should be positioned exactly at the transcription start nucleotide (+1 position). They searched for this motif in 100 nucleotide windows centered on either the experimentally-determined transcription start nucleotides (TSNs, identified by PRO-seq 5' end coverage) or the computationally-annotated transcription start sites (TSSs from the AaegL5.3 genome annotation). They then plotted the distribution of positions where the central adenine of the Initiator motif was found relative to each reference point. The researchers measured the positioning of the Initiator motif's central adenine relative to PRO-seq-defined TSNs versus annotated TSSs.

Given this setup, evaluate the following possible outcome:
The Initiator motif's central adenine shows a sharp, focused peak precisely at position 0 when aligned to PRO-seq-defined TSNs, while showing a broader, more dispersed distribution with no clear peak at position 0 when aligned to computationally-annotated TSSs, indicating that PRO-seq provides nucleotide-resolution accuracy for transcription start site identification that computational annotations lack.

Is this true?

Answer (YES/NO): YES